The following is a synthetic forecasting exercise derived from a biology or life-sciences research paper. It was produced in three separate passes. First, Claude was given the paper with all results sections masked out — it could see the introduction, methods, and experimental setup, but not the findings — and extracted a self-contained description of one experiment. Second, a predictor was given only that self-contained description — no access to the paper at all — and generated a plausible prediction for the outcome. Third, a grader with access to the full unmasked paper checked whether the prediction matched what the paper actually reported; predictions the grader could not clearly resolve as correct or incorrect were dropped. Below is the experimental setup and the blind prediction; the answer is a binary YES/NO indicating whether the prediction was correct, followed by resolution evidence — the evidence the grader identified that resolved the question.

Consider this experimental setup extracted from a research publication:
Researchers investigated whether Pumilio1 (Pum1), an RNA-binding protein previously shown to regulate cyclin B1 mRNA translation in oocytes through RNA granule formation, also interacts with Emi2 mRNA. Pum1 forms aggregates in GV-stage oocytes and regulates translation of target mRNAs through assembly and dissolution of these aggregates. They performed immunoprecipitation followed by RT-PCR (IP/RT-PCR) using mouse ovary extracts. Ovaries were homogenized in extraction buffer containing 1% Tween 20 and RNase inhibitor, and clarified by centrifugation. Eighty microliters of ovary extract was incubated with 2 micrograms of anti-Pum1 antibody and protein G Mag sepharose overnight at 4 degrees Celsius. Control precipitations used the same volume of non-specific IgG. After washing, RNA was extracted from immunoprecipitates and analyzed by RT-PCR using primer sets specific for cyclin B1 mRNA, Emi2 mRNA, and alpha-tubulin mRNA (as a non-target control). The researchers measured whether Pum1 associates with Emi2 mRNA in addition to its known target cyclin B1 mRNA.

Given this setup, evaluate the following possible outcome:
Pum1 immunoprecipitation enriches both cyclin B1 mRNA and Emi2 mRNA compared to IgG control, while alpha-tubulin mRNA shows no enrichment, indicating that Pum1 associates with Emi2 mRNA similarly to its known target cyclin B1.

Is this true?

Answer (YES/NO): NO